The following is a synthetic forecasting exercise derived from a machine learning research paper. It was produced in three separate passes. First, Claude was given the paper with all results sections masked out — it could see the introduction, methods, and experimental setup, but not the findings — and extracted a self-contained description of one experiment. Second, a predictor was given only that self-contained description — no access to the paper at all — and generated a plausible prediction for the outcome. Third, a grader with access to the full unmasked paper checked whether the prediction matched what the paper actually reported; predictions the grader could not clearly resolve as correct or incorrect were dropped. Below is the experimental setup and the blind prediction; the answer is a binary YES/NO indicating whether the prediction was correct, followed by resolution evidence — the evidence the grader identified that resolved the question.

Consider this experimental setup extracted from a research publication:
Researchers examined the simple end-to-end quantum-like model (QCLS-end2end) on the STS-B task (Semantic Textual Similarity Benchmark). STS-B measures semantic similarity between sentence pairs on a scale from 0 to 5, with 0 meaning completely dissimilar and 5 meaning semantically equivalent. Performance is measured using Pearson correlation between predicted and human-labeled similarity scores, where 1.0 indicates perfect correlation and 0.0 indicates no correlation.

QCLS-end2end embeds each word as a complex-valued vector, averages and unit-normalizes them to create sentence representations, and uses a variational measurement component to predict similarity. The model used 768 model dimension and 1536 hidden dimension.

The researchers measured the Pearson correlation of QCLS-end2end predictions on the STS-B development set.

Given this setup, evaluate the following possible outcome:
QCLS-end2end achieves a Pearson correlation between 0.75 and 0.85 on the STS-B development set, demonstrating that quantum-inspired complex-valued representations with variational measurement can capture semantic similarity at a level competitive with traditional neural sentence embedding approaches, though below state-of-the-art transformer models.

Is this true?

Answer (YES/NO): NO